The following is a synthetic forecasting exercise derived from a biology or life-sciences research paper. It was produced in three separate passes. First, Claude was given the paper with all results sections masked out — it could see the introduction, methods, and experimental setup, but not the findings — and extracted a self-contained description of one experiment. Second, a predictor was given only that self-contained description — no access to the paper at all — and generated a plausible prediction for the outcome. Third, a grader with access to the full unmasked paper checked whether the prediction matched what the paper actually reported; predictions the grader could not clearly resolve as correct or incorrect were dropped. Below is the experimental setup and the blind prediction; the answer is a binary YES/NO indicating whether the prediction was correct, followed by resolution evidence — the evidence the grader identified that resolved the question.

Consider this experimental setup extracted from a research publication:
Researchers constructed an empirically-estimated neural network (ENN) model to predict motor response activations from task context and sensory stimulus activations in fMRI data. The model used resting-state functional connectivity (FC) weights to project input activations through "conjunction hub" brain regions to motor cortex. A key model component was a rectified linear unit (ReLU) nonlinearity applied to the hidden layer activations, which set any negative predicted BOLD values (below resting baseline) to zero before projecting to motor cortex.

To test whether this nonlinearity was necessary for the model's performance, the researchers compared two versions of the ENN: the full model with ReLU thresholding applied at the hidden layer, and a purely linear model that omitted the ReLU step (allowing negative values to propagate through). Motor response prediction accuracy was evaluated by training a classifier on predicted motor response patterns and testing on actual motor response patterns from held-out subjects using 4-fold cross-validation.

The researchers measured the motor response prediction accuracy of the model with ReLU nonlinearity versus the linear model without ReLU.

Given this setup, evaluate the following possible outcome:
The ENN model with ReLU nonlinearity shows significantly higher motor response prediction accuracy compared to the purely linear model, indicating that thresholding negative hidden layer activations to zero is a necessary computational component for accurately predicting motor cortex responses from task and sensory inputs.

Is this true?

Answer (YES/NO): YES